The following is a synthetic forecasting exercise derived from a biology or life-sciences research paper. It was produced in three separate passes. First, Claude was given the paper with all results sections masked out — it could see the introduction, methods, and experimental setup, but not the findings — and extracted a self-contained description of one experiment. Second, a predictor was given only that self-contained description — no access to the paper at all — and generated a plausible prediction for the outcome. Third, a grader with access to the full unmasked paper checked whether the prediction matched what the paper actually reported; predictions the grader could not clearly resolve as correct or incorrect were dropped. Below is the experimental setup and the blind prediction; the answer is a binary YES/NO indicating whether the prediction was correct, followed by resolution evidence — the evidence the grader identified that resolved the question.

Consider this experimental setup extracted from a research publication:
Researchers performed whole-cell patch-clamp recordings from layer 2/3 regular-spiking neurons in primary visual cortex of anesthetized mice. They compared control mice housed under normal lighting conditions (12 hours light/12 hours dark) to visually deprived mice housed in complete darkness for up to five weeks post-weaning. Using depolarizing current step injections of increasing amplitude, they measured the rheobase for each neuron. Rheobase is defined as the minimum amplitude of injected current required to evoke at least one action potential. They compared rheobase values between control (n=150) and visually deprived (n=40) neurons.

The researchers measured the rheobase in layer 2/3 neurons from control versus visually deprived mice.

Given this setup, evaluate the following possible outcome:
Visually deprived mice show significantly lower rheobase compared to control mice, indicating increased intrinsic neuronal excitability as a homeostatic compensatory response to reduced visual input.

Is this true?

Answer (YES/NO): YES